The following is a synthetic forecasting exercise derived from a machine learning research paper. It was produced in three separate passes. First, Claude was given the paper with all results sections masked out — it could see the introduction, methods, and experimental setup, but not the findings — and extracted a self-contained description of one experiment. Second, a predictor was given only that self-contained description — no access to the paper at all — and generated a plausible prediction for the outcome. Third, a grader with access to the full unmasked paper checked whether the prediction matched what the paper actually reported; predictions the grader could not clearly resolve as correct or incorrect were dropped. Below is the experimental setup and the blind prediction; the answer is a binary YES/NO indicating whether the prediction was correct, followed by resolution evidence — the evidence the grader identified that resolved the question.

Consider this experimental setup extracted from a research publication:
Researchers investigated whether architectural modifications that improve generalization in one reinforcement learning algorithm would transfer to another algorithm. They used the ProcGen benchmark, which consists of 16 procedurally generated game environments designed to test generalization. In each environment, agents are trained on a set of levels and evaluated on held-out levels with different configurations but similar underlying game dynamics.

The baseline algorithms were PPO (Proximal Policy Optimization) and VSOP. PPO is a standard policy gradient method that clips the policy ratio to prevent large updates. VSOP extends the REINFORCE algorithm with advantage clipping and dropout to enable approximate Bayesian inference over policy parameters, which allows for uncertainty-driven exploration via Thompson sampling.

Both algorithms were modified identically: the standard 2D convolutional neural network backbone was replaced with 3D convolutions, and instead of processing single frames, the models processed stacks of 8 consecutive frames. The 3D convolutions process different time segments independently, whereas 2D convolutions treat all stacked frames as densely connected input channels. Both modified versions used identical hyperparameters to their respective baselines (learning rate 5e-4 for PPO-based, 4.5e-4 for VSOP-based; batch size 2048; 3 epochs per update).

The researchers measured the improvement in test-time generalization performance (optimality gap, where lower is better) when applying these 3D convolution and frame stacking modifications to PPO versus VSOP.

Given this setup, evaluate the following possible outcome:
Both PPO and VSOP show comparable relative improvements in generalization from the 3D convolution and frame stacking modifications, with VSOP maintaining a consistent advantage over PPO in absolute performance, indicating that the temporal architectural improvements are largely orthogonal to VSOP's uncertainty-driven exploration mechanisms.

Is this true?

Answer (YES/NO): NO